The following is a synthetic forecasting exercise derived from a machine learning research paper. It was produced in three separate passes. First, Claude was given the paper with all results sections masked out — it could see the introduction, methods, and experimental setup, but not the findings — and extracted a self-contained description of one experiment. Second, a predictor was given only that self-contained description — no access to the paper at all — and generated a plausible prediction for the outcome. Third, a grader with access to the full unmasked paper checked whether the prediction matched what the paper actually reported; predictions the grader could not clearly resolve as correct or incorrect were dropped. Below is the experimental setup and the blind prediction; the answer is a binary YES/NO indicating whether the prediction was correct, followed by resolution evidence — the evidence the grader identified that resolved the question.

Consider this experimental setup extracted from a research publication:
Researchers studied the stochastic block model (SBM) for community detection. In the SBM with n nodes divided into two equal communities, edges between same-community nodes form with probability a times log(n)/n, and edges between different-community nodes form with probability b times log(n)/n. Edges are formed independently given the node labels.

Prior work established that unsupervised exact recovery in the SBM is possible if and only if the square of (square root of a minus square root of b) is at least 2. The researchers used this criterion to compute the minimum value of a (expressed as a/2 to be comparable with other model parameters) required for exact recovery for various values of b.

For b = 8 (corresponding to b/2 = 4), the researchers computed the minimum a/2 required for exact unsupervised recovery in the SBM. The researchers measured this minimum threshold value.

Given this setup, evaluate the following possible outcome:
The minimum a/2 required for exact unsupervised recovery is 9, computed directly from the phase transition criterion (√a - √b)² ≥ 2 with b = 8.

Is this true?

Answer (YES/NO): YES